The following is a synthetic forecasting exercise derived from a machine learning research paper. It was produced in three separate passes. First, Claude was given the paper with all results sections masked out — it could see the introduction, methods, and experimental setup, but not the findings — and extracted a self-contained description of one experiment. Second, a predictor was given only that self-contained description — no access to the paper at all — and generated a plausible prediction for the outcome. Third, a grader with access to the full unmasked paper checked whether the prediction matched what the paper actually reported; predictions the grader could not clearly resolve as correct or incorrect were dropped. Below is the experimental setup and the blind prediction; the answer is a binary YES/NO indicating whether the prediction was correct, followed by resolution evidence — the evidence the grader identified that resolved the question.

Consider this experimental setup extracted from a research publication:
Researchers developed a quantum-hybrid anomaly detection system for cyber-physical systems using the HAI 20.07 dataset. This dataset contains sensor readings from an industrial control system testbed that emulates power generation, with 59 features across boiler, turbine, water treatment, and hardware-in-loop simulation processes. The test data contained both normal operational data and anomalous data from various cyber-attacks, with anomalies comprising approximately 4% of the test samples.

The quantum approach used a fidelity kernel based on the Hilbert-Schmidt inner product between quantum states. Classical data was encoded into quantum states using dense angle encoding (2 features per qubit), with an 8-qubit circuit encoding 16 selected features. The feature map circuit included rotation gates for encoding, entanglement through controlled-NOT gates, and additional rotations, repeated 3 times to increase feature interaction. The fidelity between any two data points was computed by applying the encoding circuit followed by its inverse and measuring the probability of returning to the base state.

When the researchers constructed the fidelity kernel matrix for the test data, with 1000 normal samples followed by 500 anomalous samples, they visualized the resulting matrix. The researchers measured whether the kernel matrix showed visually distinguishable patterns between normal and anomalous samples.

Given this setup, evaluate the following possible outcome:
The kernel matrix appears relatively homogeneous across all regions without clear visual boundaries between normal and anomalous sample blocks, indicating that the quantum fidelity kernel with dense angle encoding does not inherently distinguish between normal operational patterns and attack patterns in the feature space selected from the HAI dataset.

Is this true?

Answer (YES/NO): NO